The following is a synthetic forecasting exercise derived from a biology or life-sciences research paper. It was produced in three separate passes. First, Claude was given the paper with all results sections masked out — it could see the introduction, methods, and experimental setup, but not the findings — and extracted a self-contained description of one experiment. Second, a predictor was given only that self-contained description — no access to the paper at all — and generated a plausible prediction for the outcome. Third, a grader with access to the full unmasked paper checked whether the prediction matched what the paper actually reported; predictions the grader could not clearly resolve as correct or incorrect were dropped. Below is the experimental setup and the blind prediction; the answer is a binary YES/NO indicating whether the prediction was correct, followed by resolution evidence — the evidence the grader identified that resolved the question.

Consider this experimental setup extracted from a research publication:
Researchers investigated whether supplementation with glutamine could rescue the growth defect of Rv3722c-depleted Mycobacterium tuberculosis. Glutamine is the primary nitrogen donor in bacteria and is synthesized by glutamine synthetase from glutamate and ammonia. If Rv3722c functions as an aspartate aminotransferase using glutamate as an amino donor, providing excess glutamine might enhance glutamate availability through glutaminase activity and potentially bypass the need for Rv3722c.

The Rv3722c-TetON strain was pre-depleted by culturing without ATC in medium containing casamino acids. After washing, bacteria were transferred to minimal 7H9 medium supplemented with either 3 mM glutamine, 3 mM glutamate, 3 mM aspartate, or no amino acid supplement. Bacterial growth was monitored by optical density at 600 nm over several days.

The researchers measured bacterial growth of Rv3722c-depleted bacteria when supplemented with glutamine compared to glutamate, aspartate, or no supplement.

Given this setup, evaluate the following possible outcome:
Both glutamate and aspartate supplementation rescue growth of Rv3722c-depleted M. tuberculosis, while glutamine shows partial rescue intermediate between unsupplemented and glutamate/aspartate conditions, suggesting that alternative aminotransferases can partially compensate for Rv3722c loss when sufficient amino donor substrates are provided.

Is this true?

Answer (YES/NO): NO